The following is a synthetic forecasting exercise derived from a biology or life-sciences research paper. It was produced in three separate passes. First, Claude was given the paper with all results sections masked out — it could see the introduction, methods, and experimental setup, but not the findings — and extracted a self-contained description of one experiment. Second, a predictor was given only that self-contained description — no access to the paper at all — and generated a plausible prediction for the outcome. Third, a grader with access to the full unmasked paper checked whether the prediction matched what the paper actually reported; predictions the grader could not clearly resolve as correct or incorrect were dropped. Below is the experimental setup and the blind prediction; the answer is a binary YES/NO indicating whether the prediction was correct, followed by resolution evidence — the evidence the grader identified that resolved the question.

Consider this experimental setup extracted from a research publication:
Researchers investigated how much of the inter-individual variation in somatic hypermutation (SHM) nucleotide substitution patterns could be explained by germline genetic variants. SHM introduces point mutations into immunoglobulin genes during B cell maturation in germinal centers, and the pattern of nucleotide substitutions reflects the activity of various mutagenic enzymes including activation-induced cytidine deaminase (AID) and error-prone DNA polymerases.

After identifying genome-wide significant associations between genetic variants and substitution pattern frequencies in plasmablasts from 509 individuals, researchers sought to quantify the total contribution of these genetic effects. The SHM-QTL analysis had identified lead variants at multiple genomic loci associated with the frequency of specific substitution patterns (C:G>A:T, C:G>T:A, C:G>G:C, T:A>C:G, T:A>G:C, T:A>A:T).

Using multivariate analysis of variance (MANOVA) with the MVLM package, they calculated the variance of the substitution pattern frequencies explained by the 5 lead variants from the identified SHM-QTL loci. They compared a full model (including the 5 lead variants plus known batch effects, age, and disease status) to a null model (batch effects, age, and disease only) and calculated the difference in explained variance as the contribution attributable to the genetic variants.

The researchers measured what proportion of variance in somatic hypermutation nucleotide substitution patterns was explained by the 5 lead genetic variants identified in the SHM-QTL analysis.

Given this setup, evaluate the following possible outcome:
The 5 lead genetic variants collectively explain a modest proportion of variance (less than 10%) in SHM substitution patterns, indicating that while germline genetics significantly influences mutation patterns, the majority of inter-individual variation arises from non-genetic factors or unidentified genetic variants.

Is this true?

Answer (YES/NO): NO